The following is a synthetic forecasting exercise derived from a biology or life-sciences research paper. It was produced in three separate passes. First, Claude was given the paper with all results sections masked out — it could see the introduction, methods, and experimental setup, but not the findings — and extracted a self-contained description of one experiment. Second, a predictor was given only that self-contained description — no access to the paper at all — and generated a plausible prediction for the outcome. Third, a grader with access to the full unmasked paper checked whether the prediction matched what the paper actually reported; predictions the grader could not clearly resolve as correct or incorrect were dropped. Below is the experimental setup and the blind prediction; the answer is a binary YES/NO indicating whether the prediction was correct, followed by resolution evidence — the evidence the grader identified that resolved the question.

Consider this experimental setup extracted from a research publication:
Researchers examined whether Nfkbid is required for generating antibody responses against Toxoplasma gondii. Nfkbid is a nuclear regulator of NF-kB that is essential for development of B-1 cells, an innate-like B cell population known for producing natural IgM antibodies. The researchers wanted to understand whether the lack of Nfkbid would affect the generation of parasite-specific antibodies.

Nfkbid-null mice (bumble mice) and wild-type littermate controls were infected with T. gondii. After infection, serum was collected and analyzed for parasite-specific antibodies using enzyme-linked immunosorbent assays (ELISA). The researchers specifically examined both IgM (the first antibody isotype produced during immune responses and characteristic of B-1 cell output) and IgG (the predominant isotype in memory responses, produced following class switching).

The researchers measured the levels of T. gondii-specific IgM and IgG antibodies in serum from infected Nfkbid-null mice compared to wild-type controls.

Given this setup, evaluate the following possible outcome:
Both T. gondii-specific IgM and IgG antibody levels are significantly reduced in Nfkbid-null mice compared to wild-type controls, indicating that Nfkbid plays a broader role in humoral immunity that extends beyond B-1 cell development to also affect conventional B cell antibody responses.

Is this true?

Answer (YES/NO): YES